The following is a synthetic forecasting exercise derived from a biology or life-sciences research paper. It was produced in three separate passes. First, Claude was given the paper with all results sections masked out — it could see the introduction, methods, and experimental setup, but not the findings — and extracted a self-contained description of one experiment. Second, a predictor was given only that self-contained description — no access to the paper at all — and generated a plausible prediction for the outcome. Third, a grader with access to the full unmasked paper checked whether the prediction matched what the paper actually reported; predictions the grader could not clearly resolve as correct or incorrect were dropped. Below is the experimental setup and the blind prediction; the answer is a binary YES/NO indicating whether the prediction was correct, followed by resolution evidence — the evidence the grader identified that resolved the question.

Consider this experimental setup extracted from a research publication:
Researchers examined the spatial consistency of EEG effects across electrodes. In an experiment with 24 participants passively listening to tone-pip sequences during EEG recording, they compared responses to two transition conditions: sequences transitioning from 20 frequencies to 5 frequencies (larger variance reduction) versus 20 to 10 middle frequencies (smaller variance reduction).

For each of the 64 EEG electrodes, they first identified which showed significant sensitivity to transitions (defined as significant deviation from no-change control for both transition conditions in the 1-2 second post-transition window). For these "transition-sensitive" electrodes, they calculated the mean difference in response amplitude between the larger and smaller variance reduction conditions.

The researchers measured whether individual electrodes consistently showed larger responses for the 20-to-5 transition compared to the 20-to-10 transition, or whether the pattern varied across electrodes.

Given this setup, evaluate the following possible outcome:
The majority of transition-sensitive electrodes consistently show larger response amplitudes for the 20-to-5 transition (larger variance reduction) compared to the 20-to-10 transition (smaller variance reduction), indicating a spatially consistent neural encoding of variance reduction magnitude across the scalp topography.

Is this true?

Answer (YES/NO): YES